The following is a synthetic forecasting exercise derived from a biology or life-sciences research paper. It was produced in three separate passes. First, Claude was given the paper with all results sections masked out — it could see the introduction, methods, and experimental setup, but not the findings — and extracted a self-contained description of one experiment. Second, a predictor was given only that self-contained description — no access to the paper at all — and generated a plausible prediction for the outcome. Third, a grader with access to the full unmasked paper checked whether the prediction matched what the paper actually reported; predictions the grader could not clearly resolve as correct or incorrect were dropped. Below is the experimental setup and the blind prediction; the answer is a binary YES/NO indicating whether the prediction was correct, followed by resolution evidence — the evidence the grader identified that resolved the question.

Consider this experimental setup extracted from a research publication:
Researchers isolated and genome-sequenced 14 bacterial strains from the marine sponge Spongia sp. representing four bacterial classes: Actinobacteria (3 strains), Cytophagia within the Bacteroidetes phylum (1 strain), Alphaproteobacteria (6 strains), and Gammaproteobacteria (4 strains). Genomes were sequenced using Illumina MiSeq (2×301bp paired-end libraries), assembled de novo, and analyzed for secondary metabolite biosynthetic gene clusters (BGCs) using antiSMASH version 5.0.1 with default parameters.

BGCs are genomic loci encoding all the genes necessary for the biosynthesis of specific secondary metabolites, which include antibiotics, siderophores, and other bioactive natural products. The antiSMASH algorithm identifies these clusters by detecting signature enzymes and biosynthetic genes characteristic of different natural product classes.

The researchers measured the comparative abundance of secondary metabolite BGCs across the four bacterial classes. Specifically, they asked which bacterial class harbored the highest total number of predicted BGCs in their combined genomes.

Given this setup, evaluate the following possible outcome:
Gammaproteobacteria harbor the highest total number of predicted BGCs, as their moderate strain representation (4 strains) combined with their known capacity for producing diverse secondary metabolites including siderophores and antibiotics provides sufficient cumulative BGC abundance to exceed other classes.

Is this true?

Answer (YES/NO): NO